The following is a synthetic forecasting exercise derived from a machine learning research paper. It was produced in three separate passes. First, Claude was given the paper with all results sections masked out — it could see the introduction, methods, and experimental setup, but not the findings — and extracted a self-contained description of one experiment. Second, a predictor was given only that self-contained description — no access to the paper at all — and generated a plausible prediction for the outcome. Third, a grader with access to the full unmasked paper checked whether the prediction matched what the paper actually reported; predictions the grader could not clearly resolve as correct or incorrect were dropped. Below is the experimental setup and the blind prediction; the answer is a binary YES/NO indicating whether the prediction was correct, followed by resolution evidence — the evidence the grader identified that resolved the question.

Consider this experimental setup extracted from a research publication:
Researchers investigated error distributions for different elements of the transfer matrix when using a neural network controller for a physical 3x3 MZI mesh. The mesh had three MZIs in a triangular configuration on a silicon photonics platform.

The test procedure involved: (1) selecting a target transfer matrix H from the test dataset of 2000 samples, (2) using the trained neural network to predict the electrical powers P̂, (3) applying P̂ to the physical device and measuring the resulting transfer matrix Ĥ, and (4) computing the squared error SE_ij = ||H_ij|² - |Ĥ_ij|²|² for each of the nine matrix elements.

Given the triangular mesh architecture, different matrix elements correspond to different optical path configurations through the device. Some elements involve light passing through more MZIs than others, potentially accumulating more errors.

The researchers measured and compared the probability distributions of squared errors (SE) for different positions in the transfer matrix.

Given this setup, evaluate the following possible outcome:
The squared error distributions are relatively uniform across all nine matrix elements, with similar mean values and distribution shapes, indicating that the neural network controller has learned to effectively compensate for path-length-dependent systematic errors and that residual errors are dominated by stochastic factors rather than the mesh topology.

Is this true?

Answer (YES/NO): NO